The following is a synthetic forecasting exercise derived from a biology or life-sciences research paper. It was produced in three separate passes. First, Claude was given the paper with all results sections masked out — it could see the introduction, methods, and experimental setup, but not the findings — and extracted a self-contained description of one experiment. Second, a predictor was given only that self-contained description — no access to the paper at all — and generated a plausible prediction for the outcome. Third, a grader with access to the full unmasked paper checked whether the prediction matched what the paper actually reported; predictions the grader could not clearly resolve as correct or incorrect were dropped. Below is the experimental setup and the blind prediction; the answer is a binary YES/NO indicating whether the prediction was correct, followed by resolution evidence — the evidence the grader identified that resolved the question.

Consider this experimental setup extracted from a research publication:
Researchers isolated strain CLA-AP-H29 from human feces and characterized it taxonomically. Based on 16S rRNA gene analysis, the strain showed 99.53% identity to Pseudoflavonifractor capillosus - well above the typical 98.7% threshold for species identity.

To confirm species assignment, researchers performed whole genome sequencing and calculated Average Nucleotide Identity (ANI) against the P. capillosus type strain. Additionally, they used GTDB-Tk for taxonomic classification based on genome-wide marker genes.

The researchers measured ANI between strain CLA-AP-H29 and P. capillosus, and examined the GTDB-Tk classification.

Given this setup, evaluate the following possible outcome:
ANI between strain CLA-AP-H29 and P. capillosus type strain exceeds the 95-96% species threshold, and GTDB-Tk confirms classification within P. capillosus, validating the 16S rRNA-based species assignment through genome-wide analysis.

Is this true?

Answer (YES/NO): NO